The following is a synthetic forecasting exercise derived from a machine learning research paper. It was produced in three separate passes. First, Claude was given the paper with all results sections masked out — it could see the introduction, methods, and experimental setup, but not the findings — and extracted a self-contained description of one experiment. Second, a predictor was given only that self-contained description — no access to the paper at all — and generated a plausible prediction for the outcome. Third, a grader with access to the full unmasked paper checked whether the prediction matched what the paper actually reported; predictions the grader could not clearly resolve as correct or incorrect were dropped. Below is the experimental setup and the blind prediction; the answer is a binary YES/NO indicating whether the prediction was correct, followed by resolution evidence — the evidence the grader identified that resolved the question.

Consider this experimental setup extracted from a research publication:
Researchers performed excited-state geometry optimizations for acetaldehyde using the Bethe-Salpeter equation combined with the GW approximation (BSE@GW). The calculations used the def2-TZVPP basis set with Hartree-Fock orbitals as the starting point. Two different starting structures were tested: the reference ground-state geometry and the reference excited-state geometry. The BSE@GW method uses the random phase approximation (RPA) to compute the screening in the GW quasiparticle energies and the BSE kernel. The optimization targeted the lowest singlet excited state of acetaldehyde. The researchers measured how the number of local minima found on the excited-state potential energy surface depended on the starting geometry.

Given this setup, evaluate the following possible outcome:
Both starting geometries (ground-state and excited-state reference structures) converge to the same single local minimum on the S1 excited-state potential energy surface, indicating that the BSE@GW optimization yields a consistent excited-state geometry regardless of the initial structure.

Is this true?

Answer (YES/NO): NO